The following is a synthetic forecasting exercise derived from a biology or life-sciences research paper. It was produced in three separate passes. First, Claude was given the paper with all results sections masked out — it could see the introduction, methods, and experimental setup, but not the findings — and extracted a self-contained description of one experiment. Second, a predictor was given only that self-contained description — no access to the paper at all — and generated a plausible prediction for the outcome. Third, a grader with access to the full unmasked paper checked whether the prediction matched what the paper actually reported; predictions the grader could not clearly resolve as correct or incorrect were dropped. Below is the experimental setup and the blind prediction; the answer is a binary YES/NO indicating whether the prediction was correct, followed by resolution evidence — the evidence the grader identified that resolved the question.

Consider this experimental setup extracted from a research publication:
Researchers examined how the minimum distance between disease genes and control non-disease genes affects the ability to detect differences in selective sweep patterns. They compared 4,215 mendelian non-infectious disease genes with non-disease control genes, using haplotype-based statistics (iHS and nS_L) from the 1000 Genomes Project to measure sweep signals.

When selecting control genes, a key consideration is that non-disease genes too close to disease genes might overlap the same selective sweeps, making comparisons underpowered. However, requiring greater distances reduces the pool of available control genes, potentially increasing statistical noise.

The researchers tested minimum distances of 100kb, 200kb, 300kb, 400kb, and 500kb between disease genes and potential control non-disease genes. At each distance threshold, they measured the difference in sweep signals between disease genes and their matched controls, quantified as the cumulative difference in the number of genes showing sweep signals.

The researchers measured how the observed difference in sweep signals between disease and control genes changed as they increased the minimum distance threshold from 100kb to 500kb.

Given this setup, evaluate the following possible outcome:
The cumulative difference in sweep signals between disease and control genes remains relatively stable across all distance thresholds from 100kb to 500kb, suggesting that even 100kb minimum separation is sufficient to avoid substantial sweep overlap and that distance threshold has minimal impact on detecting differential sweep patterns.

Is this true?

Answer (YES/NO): NO